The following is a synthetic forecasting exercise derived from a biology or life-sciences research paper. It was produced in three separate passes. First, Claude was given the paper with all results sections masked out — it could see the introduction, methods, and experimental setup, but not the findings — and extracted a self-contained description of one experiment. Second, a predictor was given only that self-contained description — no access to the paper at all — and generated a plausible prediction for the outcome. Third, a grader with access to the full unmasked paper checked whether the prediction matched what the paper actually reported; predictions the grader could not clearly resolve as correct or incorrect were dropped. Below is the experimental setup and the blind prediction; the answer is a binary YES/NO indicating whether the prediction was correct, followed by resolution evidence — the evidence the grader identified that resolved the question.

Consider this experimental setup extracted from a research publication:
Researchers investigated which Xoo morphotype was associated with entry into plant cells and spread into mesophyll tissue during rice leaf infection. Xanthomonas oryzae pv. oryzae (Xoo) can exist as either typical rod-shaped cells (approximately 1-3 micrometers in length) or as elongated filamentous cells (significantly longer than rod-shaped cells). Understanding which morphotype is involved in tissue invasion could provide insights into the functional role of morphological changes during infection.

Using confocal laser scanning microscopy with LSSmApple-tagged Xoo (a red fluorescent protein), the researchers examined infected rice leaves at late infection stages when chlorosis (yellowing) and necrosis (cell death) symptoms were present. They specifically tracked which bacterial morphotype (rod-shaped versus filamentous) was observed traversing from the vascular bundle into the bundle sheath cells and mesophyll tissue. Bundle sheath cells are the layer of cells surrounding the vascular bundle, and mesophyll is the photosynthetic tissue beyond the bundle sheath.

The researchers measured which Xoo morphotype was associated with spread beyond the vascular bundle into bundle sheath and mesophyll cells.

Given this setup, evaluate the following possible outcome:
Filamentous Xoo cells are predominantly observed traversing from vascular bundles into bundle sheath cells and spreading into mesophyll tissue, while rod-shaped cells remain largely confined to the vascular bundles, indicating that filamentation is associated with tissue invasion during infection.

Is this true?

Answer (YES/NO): YES